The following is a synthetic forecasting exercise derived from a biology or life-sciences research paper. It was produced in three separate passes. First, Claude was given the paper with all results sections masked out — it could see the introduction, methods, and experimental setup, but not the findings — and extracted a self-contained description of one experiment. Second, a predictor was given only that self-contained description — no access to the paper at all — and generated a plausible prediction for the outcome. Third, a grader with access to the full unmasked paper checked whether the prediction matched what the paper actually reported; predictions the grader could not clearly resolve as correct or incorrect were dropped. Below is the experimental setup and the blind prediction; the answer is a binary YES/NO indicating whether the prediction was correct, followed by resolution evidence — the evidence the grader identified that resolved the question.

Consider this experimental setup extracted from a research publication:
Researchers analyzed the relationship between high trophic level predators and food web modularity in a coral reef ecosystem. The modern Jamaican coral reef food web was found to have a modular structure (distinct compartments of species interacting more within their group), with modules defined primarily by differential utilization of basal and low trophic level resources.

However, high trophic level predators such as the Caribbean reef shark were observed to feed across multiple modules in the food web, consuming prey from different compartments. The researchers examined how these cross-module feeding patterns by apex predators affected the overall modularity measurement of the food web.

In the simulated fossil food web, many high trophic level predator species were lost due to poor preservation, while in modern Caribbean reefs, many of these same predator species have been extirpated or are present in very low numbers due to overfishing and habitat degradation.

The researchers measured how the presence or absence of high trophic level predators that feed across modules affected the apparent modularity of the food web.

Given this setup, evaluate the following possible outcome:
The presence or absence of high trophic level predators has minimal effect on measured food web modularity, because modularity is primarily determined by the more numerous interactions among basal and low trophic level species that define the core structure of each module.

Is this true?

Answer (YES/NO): NO